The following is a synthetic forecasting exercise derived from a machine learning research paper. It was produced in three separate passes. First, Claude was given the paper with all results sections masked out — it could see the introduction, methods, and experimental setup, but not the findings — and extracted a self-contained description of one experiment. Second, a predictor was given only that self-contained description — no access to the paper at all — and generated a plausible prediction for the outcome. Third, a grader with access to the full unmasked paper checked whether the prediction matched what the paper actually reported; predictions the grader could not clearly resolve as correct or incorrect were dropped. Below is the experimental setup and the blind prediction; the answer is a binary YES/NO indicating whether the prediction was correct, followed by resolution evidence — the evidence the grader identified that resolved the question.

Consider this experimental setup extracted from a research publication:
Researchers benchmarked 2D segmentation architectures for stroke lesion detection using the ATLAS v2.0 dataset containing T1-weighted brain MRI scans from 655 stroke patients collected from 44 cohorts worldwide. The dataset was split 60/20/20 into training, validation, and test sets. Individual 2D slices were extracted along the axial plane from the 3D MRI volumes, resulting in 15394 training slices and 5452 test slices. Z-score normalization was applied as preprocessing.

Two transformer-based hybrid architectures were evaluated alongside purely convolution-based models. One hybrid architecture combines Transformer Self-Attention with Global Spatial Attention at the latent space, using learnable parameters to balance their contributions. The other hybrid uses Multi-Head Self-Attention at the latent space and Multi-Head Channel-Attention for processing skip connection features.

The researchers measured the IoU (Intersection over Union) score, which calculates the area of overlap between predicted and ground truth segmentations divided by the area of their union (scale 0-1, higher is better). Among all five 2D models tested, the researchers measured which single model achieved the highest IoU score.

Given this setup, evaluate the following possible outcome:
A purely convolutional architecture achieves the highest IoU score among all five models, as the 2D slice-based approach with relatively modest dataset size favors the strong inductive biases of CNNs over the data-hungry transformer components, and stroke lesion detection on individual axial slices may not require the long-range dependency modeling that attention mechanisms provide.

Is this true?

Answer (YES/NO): NO